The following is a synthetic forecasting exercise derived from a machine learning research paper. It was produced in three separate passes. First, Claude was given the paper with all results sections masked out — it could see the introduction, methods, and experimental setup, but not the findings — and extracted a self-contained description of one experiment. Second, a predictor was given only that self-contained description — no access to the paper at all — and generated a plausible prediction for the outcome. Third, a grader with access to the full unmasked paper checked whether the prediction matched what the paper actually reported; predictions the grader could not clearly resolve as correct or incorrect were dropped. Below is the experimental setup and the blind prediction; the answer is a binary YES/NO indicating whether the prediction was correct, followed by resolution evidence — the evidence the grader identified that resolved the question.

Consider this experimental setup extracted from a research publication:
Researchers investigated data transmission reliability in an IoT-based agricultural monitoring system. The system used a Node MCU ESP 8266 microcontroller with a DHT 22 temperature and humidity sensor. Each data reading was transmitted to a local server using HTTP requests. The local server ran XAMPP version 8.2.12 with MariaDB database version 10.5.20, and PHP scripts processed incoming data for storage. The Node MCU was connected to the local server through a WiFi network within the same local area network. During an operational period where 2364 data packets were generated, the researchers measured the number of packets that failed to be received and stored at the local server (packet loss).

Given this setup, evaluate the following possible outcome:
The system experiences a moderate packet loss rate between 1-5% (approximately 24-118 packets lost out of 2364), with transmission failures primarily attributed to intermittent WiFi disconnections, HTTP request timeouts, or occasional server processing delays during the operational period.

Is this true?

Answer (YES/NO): NO